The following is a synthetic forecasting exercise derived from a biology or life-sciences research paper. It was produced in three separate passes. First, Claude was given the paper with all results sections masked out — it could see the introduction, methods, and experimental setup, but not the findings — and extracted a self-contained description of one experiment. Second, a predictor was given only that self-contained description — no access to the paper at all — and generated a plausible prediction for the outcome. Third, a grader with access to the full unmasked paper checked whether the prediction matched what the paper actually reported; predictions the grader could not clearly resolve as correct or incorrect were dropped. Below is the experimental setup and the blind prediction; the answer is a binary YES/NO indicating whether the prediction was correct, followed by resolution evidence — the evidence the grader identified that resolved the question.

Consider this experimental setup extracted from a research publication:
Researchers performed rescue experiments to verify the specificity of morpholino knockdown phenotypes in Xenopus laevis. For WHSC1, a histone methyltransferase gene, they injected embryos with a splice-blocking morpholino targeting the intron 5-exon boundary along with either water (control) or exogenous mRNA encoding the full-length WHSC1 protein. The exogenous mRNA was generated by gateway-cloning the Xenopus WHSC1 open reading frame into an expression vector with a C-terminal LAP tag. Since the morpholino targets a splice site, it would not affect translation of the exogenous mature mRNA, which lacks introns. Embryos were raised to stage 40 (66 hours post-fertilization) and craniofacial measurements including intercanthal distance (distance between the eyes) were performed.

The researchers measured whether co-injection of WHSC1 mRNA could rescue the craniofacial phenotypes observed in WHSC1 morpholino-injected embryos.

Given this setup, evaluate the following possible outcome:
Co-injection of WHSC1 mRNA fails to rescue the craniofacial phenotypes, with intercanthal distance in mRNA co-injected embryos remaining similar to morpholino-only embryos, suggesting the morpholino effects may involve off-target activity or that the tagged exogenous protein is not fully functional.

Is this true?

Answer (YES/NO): NO